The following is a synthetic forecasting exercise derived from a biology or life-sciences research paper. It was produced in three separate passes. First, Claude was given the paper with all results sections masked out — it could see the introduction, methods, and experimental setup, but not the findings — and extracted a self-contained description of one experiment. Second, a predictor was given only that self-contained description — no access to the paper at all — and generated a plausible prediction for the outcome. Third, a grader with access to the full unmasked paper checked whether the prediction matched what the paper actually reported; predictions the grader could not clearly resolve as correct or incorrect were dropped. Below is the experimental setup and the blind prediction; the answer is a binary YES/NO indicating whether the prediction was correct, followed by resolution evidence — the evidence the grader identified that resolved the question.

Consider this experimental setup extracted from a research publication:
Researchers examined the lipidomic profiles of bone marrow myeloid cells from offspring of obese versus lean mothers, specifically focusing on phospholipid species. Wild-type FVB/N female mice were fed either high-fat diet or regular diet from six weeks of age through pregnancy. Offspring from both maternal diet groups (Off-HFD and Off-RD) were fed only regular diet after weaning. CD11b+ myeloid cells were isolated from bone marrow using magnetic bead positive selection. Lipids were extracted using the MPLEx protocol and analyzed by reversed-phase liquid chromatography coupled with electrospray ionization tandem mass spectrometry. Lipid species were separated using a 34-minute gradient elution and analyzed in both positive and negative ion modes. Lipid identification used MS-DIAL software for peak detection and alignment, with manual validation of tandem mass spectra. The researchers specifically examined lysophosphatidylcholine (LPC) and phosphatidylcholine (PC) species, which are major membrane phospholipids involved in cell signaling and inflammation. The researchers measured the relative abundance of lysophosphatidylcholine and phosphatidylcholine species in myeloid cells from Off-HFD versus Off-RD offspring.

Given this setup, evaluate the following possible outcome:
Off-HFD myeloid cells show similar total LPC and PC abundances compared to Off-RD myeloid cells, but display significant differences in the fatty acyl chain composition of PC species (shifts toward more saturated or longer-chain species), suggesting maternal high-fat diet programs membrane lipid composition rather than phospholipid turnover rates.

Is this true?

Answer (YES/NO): NO